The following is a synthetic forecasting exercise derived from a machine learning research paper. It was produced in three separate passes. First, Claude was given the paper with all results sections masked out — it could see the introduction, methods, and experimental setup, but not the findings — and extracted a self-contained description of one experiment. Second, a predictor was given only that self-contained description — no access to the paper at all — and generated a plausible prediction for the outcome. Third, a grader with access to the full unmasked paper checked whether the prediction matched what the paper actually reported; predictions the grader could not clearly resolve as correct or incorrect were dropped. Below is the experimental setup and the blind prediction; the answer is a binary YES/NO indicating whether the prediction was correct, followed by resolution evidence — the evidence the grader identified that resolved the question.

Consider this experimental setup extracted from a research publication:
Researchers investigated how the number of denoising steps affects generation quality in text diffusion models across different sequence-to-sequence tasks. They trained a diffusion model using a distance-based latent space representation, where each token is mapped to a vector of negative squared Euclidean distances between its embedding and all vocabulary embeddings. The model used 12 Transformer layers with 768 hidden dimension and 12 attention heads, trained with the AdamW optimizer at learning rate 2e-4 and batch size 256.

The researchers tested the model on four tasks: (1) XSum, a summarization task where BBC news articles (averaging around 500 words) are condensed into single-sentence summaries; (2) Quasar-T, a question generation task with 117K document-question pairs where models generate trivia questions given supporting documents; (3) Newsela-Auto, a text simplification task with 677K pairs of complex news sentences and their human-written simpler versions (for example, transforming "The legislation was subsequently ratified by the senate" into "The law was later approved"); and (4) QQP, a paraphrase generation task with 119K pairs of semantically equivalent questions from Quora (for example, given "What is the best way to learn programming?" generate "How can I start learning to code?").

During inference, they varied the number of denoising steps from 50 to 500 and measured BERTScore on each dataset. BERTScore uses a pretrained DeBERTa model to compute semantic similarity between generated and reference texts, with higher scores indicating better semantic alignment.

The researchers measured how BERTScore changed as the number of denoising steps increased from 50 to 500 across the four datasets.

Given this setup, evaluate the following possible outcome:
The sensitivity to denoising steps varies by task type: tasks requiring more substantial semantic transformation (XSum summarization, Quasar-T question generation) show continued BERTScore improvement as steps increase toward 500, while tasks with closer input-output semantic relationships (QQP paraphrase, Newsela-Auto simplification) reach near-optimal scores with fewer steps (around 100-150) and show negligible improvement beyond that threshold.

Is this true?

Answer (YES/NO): NO